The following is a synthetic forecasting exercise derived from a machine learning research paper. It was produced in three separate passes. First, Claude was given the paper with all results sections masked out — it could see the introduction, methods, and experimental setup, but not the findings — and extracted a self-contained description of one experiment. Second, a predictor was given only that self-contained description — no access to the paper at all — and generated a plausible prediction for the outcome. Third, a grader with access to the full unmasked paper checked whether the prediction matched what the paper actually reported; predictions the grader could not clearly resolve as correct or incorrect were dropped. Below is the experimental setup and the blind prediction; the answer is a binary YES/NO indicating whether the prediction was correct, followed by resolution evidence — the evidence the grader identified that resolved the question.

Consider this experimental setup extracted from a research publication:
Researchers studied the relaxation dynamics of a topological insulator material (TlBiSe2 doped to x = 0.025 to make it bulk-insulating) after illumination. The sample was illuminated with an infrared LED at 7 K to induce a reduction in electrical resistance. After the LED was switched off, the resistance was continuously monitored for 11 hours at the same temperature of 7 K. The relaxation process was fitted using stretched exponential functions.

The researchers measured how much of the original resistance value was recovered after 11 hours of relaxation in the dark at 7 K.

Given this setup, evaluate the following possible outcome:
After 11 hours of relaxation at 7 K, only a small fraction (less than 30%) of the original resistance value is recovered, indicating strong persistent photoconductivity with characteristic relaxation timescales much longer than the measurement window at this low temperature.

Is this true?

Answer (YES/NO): YES